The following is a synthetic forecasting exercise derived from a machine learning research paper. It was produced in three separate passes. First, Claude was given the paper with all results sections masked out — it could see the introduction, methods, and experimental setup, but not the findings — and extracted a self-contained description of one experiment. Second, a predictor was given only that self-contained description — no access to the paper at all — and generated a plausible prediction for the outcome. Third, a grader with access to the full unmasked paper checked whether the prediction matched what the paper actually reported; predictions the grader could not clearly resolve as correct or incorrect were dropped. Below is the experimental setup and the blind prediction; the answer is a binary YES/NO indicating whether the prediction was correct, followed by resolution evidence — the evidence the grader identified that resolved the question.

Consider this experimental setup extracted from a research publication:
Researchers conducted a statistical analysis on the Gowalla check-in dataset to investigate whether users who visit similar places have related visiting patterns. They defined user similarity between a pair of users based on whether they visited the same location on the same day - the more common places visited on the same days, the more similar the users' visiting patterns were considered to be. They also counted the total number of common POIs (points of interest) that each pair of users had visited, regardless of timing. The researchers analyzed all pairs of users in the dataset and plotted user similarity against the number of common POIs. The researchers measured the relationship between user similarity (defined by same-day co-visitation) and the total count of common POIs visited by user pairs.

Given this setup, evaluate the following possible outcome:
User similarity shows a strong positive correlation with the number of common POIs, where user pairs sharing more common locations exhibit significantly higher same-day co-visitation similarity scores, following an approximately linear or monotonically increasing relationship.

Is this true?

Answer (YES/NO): YES